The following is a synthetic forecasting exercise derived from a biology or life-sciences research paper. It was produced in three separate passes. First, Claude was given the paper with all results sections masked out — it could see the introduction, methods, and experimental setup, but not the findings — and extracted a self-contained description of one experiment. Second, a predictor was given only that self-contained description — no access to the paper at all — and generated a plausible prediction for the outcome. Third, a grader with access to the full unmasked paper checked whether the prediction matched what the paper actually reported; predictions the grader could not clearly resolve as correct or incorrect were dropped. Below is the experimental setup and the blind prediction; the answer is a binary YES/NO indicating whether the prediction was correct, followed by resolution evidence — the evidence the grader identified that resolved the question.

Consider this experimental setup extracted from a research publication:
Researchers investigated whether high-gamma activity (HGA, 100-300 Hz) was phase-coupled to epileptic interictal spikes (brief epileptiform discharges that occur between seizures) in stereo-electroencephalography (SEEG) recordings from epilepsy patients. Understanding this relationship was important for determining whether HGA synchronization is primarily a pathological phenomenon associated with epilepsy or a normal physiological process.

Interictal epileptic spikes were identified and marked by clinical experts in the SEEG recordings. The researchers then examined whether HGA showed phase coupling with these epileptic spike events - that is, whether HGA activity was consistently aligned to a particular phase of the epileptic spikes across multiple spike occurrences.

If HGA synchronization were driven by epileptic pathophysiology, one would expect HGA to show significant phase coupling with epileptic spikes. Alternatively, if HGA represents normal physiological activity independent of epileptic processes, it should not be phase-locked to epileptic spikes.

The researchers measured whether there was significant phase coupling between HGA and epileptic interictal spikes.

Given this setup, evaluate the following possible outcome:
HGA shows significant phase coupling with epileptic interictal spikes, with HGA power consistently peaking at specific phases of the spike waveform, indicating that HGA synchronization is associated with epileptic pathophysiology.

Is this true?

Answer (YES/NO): NO